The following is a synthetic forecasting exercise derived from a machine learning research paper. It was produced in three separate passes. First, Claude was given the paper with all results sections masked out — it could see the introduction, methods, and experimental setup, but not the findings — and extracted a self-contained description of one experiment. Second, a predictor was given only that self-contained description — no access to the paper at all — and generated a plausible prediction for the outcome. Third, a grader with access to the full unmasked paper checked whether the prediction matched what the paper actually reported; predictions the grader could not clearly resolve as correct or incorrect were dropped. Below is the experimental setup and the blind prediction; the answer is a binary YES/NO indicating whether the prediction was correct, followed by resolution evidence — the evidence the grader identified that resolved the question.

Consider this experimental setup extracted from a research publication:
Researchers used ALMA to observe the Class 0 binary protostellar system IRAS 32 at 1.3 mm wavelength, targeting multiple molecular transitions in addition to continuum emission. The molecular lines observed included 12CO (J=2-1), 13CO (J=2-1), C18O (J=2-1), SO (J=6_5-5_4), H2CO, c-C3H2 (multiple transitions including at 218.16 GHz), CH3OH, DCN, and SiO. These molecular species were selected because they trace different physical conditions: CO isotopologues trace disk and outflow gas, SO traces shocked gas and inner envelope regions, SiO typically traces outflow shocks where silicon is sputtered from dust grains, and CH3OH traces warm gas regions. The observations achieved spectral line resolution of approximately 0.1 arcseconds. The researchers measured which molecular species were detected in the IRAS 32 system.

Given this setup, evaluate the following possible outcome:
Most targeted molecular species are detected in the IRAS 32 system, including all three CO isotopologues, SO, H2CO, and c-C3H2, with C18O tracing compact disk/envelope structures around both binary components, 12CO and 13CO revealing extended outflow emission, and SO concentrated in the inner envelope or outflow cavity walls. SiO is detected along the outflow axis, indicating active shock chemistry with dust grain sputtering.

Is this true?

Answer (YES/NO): NO